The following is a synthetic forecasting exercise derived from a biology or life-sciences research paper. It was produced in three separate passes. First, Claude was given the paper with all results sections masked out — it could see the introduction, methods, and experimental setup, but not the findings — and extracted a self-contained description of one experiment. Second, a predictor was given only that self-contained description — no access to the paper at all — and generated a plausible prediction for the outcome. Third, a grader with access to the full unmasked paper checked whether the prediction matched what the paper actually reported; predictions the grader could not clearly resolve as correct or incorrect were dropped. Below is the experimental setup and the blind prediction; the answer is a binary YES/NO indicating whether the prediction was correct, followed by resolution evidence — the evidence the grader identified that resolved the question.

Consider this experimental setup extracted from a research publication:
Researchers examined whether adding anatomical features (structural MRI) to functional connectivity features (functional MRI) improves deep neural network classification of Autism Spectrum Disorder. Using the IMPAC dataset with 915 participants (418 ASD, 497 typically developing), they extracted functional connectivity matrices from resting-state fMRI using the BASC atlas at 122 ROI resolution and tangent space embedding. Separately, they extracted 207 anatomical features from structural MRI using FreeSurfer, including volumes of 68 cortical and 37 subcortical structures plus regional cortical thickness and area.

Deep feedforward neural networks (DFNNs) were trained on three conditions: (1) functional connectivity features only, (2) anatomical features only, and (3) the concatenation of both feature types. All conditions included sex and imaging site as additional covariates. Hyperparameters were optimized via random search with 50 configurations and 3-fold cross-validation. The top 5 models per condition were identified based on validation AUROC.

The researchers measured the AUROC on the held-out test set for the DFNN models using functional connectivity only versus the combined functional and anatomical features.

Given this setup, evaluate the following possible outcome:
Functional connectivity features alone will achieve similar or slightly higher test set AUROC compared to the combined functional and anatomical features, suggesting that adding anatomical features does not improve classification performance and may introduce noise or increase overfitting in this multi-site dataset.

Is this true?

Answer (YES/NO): NO